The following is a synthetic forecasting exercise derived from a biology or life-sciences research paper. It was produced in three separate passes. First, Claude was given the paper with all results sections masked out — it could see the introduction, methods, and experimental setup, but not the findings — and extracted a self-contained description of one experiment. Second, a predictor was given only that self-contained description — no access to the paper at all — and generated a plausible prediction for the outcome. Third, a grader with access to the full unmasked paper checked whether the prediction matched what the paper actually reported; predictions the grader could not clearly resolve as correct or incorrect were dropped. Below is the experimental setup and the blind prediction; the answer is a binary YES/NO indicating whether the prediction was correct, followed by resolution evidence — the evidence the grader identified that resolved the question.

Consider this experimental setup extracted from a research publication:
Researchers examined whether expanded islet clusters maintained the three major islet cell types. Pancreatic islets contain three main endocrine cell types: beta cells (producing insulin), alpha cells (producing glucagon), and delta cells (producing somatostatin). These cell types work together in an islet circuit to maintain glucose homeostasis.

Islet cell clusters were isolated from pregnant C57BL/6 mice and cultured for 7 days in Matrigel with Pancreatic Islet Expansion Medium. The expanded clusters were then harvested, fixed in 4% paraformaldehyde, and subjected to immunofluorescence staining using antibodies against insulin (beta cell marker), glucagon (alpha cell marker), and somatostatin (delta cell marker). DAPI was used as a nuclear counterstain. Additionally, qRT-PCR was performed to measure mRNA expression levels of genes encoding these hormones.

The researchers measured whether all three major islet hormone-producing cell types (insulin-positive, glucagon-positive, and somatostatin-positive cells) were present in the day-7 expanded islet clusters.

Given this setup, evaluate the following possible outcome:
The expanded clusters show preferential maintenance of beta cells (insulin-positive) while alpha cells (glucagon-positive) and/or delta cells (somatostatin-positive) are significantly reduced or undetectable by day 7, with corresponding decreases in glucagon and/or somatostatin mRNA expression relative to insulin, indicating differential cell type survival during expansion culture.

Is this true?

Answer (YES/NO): NO